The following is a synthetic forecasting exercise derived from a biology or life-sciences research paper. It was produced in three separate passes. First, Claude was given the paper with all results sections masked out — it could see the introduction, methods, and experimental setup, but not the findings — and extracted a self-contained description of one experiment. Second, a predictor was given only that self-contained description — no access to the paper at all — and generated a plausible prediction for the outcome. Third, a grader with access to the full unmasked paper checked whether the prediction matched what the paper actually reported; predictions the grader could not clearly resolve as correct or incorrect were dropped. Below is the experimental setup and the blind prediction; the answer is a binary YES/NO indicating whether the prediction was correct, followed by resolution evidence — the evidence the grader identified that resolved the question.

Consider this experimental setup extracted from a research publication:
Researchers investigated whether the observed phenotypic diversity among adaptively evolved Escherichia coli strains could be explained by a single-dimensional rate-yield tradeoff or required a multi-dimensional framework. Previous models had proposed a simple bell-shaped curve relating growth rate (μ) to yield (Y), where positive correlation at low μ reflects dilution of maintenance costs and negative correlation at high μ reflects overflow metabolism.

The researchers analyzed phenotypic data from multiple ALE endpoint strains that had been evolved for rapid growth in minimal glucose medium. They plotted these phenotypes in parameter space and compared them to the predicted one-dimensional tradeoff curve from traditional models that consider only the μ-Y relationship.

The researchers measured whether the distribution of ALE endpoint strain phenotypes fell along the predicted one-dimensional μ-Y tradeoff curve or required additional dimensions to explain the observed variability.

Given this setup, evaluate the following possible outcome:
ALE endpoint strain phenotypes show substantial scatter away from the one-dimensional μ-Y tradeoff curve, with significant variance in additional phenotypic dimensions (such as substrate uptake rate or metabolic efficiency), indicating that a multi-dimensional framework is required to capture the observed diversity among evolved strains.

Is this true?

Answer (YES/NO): YES